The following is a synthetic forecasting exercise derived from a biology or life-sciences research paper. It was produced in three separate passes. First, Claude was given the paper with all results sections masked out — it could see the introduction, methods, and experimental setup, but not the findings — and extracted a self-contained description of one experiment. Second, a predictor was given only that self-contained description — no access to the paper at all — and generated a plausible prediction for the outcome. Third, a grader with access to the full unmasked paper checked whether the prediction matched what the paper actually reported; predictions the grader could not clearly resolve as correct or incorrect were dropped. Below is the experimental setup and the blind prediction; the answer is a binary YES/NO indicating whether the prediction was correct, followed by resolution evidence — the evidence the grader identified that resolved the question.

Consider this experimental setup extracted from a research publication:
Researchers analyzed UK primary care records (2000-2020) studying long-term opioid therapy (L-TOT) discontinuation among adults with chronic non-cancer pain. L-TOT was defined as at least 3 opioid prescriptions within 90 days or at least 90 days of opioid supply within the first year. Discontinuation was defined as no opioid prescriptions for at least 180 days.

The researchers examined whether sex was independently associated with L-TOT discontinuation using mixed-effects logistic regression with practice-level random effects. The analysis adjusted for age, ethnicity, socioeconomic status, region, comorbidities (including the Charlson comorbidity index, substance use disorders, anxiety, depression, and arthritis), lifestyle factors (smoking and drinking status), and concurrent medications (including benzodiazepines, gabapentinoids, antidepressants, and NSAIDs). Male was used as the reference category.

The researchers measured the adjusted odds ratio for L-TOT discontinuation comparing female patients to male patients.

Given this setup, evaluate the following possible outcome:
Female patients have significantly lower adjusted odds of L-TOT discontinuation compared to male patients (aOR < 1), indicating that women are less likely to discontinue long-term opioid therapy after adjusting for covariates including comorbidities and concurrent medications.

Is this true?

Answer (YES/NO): NO